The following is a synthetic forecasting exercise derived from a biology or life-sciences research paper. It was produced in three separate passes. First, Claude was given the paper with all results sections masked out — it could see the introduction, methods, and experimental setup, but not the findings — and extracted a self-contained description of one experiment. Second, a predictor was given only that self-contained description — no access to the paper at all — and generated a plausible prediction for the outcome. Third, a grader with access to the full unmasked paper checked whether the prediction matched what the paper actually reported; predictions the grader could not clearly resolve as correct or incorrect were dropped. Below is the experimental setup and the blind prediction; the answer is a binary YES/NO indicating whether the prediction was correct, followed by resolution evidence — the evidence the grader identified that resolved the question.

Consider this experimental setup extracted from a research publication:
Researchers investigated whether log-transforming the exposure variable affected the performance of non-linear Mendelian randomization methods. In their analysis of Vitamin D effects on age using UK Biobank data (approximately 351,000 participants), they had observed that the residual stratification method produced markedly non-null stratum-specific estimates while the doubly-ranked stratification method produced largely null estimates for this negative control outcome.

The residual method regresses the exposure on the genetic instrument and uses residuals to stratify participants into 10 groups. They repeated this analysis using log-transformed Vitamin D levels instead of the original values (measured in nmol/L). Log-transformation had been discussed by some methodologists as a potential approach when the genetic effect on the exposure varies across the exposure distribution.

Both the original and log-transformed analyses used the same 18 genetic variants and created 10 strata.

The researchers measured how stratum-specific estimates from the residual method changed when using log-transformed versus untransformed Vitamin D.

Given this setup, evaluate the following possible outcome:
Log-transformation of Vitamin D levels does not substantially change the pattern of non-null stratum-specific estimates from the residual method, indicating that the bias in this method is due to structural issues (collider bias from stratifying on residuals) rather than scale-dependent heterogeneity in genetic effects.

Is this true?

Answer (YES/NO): NO